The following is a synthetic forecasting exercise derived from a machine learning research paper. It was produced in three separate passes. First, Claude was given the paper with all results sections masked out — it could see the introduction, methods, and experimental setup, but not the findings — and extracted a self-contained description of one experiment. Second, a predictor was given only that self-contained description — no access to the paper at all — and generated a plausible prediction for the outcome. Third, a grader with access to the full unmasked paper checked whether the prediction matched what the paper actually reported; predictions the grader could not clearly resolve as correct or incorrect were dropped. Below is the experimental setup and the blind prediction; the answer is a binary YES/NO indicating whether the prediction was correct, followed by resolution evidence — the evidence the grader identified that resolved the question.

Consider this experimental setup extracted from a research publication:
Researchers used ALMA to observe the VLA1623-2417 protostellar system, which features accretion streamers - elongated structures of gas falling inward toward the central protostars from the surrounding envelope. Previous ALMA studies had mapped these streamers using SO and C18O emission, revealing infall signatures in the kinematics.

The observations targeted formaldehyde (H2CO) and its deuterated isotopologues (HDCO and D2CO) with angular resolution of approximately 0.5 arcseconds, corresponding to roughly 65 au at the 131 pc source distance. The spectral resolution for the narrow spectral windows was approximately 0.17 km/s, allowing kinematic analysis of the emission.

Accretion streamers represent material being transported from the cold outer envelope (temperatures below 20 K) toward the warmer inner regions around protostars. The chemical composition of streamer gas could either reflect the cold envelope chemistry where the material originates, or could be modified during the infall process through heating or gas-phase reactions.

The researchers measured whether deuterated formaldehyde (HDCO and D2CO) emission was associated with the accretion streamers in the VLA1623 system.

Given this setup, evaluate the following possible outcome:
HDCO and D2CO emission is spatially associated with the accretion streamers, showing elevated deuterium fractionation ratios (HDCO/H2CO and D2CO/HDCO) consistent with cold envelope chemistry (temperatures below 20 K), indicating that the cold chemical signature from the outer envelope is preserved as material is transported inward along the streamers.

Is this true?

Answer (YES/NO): YES